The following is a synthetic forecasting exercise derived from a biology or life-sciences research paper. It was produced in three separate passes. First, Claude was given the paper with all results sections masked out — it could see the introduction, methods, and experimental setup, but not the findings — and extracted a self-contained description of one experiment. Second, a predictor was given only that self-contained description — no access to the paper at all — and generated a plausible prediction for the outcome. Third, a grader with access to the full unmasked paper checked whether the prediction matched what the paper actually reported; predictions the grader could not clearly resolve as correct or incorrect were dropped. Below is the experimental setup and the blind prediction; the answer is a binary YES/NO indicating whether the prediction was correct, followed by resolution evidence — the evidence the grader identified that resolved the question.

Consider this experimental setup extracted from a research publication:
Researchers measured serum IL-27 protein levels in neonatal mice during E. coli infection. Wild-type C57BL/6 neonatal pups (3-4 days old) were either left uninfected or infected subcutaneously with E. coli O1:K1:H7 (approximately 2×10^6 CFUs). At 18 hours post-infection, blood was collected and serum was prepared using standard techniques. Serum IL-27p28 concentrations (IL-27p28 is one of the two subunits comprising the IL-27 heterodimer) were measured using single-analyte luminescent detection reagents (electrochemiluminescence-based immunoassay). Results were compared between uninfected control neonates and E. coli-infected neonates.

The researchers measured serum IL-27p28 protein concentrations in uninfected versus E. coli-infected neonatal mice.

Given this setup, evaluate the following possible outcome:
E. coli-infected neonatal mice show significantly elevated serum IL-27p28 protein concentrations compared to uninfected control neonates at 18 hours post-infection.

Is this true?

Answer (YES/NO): YES